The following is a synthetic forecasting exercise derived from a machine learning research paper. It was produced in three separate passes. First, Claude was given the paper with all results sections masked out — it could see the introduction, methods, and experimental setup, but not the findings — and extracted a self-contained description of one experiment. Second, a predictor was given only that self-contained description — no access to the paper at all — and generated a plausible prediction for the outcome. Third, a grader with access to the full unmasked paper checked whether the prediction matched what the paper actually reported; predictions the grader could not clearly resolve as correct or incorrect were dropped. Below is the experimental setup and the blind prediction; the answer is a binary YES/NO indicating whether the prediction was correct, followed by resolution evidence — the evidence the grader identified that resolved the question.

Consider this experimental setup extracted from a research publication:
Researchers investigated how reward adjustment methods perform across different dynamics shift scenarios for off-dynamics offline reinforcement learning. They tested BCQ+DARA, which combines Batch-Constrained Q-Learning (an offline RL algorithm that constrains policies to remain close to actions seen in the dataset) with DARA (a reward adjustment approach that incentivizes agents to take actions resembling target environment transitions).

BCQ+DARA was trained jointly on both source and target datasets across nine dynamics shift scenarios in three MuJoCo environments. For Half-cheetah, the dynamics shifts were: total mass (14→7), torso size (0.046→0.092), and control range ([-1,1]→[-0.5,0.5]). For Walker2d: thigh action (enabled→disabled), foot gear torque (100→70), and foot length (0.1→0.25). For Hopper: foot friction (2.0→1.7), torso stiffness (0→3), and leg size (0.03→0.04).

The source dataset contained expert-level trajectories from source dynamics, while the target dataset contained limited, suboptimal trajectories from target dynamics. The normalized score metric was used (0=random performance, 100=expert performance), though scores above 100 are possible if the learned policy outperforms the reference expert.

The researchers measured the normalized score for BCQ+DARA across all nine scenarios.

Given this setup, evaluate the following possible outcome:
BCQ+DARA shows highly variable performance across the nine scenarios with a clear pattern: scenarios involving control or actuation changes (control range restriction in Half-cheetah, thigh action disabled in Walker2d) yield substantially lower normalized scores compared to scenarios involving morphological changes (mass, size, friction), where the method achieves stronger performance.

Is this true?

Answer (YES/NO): NO